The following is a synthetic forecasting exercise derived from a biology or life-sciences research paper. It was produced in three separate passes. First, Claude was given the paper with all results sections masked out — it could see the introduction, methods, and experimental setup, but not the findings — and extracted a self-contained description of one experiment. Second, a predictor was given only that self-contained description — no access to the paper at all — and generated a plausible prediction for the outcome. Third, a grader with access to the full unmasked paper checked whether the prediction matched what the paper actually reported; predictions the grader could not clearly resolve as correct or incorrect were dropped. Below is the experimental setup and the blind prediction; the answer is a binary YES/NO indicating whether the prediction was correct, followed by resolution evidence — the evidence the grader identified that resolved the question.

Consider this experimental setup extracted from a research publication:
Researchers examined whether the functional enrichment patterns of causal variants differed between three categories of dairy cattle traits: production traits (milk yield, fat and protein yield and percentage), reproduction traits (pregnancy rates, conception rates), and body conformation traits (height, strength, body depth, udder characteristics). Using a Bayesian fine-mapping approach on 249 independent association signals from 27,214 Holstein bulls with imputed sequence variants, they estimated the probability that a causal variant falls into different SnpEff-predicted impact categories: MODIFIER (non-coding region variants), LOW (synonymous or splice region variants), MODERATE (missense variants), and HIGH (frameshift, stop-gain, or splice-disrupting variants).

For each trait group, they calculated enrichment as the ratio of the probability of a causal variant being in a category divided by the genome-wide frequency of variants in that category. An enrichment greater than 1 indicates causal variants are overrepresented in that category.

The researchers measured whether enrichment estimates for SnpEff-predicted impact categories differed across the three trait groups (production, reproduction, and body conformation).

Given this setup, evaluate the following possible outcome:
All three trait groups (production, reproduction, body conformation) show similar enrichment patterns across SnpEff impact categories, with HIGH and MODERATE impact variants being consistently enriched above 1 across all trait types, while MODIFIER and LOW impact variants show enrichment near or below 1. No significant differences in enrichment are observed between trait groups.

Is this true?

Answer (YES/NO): NO